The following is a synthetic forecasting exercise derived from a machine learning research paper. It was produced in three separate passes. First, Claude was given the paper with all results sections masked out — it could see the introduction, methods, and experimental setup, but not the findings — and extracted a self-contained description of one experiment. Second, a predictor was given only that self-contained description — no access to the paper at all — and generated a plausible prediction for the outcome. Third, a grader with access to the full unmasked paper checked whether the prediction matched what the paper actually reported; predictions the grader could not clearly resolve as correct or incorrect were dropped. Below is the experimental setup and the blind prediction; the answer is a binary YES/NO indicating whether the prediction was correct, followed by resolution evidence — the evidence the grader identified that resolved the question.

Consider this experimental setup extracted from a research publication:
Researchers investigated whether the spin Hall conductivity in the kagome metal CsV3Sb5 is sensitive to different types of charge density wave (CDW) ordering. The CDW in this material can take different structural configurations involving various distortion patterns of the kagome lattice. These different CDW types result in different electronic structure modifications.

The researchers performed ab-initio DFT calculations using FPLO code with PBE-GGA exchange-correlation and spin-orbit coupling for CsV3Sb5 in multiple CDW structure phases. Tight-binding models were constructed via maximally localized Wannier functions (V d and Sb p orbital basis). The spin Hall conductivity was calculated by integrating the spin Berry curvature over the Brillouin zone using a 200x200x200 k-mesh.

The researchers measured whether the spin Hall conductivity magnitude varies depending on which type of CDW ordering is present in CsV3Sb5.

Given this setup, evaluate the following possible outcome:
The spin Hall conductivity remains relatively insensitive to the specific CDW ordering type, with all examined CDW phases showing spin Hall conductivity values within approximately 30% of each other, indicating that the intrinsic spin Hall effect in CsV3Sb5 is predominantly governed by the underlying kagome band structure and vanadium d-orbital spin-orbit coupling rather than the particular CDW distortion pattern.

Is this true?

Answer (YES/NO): NO